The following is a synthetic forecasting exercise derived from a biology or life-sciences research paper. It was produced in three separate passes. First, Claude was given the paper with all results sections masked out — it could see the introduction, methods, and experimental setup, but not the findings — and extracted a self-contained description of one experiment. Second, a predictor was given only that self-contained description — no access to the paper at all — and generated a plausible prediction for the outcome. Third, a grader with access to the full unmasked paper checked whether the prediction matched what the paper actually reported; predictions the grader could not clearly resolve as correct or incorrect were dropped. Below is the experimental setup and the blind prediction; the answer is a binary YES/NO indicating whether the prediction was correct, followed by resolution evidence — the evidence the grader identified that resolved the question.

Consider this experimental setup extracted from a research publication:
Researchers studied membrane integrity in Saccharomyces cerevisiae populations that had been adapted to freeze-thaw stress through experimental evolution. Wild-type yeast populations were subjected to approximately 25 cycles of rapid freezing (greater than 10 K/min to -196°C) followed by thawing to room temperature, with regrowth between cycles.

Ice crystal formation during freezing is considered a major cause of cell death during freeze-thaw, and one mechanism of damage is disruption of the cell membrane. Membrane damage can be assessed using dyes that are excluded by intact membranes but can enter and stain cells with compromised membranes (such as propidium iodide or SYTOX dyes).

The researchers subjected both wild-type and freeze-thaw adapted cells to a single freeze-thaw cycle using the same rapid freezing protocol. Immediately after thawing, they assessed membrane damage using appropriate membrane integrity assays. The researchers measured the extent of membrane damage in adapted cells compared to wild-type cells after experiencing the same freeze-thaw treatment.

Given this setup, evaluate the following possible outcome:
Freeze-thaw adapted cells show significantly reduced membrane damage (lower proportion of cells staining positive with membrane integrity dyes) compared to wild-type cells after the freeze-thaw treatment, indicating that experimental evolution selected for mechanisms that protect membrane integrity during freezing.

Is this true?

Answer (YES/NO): YES